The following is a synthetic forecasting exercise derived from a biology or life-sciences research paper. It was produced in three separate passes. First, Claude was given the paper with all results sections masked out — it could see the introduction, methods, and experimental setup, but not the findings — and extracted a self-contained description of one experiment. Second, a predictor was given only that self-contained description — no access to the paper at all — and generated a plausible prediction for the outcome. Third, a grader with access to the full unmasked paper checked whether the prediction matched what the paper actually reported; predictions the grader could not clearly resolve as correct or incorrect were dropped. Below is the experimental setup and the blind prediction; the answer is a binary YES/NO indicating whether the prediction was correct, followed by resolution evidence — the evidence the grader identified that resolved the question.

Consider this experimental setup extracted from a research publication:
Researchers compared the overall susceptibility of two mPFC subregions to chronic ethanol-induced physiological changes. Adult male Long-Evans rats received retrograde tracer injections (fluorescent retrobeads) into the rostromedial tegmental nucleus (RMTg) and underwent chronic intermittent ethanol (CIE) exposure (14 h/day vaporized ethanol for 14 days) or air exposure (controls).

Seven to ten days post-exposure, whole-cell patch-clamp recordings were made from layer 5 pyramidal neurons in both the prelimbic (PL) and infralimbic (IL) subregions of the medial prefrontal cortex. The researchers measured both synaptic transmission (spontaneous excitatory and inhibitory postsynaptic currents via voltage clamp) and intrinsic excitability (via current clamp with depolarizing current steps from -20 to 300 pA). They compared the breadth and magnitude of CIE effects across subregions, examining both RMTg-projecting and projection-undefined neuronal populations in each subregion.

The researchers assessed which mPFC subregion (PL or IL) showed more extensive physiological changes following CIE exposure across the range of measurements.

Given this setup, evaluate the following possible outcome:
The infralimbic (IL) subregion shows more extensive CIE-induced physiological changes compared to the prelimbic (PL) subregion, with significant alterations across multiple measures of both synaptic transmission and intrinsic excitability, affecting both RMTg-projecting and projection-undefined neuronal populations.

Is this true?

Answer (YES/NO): YES